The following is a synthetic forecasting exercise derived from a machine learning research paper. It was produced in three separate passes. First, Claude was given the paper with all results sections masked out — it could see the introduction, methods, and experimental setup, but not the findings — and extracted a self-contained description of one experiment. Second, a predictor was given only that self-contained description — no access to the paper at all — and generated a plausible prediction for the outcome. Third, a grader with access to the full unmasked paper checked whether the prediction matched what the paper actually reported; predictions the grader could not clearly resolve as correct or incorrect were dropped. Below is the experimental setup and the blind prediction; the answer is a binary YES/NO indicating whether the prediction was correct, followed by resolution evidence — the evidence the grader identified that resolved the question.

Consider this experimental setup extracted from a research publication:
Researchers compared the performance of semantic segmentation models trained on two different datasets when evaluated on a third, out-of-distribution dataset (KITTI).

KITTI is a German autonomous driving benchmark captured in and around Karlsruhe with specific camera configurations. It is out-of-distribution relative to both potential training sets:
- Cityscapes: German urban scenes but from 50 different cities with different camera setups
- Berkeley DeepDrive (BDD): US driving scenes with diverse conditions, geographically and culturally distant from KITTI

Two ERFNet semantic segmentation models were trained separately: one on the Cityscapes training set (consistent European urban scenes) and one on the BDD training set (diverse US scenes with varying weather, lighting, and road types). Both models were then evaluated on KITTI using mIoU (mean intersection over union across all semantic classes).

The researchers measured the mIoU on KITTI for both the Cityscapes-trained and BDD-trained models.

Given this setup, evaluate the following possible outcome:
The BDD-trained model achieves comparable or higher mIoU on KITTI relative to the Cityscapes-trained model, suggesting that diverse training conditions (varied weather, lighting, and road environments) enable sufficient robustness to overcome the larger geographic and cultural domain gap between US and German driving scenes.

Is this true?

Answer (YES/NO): NO